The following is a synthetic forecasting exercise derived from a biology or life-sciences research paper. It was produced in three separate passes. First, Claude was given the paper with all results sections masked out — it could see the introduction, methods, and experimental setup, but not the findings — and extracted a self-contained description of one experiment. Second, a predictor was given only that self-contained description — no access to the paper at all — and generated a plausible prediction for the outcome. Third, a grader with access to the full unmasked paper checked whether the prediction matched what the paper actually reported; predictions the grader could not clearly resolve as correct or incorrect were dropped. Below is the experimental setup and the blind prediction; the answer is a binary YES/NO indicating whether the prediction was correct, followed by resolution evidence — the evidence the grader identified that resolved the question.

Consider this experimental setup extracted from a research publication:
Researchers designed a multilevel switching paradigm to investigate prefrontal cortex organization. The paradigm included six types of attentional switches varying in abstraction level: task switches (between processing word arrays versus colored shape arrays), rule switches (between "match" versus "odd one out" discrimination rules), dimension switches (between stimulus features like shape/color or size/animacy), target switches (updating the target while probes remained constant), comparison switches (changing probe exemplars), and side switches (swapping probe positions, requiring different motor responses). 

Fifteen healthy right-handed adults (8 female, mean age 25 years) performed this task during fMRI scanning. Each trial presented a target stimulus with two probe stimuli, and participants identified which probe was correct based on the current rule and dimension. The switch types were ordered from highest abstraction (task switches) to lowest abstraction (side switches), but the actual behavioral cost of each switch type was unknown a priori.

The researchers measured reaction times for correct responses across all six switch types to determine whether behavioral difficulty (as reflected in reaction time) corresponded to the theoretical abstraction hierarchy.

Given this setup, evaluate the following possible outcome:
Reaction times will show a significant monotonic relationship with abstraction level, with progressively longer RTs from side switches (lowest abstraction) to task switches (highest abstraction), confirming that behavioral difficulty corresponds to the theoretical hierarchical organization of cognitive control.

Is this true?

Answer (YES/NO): NO